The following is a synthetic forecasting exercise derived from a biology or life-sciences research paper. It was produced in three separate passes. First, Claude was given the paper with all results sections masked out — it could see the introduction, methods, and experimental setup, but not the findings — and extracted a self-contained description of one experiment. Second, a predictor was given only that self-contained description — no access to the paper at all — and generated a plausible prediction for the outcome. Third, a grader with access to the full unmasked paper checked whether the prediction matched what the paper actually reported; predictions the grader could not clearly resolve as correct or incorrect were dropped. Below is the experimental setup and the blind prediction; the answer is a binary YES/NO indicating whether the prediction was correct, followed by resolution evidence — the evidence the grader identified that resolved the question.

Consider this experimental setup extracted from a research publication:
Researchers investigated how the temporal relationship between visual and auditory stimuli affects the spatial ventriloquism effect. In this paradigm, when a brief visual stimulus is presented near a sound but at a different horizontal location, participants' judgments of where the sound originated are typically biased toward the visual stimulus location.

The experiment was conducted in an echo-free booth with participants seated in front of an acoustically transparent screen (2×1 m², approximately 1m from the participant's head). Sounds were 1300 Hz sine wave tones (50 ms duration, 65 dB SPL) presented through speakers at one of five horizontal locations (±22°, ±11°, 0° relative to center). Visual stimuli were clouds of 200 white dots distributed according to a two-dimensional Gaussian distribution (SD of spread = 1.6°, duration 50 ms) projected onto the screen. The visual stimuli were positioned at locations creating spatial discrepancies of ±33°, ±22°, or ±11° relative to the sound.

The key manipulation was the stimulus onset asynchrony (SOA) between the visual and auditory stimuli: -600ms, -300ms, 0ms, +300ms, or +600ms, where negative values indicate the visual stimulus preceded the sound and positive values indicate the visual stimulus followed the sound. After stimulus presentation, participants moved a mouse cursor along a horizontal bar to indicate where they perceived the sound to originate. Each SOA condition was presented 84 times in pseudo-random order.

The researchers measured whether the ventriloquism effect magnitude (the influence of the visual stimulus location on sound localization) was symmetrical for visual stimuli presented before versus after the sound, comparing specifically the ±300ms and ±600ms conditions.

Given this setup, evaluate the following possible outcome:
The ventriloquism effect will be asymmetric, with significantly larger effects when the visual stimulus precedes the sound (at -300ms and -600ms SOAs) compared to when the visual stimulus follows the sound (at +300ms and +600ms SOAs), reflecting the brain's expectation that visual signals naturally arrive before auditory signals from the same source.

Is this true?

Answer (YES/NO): NO